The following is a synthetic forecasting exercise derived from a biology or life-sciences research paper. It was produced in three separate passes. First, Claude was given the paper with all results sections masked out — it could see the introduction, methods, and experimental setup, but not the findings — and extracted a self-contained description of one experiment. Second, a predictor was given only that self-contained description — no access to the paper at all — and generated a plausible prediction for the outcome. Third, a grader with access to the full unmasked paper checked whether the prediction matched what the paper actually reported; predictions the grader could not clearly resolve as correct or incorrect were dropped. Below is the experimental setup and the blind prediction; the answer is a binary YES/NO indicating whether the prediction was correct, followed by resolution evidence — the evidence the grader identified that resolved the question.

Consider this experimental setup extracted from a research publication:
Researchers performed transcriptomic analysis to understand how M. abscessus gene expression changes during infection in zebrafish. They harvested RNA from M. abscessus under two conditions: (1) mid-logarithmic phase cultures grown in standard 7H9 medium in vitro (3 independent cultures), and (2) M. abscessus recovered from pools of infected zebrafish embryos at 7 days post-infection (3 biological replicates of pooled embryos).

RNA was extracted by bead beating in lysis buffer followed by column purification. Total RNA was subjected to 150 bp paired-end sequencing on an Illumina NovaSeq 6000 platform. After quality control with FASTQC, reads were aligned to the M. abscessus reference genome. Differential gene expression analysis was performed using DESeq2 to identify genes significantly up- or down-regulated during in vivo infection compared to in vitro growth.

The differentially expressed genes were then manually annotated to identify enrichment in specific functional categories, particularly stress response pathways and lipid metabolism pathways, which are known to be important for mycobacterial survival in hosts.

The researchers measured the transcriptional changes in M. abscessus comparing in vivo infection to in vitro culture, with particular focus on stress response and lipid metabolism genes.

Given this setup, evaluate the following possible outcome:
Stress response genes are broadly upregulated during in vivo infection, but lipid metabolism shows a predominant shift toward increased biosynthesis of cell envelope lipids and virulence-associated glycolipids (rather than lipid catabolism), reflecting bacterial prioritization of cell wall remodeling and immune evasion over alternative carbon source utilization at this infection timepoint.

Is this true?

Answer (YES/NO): NO